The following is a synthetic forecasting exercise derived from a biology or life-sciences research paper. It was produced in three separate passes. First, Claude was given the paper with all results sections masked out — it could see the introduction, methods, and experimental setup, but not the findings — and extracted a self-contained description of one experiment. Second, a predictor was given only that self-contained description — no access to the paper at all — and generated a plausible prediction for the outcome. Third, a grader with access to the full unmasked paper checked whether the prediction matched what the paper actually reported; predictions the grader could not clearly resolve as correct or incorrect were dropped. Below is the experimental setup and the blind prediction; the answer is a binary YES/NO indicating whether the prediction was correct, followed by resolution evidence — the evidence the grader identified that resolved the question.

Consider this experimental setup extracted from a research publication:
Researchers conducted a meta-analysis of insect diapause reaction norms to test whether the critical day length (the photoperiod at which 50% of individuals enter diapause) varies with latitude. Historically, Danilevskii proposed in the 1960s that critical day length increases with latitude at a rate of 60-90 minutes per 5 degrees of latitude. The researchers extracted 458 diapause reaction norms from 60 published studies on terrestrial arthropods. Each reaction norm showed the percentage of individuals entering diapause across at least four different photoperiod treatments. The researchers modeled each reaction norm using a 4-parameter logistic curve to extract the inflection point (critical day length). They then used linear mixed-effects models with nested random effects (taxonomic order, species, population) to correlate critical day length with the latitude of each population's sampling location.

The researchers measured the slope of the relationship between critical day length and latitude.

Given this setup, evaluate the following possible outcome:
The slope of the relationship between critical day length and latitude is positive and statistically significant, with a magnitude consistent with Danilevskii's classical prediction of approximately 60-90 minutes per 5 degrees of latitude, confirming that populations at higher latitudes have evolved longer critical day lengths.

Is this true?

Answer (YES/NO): NO